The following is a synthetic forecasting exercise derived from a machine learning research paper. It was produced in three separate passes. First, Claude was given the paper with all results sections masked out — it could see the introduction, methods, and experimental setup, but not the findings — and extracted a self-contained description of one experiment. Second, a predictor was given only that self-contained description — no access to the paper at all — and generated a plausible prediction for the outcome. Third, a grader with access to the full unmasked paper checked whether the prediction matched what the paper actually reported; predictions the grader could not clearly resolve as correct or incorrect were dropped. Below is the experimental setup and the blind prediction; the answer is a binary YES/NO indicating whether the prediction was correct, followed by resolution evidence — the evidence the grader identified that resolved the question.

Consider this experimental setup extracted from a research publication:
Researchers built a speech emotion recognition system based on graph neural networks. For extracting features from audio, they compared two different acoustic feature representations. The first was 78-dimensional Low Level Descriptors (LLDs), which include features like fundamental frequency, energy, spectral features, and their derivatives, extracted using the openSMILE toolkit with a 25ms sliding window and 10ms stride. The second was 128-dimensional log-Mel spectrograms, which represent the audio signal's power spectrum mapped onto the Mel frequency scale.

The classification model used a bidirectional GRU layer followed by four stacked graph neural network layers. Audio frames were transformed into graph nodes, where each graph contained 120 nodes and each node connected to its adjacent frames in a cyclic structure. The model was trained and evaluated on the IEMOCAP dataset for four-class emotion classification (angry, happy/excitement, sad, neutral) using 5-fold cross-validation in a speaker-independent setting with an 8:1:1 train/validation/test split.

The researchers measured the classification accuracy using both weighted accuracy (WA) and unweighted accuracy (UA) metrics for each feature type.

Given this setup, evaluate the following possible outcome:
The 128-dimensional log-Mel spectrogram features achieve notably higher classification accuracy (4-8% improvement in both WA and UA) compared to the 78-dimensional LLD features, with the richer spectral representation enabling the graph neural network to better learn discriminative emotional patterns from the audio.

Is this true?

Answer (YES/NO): NO